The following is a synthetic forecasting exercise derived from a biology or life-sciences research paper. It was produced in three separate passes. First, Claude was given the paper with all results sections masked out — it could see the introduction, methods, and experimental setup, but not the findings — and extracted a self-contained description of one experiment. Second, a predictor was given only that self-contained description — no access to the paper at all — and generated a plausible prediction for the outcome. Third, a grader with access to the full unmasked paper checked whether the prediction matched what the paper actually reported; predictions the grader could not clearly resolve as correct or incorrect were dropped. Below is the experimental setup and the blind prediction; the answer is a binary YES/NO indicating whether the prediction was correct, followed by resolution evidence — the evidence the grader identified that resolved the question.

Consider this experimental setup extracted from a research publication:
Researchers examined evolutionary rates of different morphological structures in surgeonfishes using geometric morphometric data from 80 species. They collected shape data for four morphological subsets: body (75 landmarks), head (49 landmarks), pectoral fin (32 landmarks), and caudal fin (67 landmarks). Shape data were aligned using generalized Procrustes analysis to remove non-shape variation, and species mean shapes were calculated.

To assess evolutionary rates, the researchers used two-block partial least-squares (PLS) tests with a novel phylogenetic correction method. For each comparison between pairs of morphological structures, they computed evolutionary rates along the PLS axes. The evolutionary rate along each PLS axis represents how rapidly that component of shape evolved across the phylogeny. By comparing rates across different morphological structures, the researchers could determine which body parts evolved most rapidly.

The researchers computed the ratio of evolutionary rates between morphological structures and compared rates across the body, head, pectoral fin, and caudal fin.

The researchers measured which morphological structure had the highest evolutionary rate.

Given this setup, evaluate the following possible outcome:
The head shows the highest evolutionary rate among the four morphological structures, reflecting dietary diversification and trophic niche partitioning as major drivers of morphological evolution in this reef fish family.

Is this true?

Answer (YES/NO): NO